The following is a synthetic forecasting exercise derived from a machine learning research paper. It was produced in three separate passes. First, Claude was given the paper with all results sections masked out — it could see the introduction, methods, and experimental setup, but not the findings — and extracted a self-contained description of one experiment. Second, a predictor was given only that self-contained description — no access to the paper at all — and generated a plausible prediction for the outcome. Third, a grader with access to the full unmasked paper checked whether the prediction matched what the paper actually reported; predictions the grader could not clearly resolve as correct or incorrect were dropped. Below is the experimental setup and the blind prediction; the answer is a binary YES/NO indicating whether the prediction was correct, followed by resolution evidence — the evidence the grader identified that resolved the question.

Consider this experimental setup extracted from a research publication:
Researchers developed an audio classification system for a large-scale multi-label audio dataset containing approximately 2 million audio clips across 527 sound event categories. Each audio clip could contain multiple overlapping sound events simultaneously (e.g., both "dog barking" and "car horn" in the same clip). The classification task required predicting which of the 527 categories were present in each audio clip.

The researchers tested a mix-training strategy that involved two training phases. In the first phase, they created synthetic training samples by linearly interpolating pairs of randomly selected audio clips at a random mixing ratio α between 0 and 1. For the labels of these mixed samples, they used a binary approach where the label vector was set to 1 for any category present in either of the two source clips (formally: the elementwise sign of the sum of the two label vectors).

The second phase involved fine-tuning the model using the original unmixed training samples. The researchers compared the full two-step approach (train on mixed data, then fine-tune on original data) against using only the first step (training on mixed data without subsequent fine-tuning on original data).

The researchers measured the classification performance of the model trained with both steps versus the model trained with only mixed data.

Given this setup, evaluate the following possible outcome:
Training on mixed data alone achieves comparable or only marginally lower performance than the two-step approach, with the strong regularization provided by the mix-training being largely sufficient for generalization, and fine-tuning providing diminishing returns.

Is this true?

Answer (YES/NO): NO